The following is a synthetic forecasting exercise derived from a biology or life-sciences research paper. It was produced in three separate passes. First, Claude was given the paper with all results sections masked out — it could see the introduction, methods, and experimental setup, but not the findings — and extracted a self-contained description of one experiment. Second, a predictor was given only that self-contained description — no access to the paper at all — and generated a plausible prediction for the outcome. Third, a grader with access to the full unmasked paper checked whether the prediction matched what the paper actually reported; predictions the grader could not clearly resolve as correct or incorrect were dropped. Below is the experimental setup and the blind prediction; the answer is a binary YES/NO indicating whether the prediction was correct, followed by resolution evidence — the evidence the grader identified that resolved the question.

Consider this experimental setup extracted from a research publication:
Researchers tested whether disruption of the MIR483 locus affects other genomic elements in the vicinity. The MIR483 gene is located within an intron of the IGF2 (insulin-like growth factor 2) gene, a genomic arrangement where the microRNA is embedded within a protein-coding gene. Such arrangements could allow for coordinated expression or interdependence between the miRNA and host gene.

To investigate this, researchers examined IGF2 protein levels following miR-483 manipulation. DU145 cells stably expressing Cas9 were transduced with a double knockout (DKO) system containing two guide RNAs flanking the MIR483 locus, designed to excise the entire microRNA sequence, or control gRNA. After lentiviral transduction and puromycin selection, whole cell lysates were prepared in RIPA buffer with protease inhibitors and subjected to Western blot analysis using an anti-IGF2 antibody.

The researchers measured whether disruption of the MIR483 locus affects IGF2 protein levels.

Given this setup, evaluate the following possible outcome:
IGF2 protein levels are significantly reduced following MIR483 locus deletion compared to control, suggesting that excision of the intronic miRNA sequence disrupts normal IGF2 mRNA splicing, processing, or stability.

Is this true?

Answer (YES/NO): NO